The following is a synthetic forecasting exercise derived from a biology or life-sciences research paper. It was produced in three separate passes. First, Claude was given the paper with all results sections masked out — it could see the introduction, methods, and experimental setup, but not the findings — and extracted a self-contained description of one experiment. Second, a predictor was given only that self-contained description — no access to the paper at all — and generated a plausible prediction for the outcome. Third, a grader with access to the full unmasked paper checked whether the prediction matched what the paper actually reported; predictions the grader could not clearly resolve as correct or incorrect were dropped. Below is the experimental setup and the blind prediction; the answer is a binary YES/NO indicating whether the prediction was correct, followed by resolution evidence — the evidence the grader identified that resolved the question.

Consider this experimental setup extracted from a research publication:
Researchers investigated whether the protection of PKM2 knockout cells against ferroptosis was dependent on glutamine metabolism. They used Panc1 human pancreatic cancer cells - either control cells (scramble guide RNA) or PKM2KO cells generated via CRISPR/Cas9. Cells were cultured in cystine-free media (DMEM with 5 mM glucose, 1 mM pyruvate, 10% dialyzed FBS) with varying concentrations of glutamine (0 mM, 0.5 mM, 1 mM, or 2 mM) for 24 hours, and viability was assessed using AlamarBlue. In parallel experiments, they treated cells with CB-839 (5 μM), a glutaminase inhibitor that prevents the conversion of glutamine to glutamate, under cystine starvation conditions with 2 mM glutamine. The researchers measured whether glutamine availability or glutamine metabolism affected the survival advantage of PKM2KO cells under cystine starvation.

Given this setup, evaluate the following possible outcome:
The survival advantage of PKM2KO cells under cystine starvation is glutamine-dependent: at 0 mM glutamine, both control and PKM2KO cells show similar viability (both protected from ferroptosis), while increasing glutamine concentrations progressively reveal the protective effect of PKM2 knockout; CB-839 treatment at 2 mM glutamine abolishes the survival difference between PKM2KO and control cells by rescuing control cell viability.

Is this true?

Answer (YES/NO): NO